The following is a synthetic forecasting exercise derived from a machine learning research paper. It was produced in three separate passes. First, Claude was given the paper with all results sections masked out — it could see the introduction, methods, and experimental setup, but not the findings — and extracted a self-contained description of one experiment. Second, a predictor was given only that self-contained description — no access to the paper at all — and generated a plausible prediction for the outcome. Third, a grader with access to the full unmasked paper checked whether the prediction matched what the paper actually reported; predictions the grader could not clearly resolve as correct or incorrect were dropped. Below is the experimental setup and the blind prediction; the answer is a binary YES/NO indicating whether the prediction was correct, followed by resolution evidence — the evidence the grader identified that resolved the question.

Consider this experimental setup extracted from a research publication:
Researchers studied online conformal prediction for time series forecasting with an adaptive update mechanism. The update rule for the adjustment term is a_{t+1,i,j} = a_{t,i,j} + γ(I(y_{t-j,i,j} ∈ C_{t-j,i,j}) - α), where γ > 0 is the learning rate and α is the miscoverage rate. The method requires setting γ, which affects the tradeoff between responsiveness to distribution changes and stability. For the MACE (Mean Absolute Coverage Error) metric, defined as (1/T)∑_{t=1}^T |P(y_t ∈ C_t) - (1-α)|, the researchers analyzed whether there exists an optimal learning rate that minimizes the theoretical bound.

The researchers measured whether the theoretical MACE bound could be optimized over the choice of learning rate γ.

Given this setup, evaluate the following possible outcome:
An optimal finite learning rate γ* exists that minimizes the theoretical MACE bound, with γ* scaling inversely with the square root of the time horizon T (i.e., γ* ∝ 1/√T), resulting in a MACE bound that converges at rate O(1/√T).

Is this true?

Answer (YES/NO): NO